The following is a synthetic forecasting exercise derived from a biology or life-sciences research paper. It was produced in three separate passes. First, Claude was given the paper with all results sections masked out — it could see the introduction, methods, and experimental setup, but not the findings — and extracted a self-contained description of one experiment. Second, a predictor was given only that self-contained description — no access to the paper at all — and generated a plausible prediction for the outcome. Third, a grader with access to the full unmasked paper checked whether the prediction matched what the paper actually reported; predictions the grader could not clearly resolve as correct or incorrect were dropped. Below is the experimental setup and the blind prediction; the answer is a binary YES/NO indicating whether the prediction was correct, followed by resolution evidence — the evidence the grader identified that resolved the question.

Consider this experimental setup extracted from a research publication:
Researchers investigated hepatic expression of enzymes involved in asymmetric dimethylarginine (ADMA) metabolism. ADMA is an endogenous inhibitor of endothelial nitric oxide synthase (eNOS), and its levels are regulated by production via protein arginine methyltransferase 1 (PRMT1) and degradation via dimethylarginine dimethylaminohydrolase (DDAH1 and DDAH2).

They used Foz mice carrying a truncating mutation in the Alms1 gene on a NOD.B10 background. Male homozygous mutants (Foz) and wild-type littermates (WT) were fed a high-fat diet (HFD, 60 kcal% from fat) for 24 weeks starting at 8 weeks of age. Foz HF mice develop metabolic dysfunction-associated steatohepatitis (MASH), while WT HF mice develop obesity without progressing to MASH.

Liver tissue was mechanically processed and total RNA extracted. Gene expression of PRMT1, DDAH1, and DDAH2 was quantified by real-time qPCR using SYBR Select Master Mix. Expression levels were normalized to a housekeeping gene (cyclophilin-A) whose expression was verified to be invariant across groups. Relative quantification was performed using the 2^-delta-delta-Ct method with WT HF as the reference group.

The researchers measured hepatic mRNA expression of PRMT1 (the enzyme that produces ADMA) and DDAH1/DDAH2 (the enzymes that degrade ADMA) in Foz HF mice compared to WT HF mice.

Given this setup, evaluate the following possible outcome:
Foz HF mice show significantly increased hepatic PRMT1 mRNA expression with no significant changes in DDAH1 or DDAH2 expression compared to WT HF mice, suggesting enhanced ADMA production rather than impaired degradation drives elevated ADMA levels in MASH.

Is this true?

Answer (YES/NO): YES